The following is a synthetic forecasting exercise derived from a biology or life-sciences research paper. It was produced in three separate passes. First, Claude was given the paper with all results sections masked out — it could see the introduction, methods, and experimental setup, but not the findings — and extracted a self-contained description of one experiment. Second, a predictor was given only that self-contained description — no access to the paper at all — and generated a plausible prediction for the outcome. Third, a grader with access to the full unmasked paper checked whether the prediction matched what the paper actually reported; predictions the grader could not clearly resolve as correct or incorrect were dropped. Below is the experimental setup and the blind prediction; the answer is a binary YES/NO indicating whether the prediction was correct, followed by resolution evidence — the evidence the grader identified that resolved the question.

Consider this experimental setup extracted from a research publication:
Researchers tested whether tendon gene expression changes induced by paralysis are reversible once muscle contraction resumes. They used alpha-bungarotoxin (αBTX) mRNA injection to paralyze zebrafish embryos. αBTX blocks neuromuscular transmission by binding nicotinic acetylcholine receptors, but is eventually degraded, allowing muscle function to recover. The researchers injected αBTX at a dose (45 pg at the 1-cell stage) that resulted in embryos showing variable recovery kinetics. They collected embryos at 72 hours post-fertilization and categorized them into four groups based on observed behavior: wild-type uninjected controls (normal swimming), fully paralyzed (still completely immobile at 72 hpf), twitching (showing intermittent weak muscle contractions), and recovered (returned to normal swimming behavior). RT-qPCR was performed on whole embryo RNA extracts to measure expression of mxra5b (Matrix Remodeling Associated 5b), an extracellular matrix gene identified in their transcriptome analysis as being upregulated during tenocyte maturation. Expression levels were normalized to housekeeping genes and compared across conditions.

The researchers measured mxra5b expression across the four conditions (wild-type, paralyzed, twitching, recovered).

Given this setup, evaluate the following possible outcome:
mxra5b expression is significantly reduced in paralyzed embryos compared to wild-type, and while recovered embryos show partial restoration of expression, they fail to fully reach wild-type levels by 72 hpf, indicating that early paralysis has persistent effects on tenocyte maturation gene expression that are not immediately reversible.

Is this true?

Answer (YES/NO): NO